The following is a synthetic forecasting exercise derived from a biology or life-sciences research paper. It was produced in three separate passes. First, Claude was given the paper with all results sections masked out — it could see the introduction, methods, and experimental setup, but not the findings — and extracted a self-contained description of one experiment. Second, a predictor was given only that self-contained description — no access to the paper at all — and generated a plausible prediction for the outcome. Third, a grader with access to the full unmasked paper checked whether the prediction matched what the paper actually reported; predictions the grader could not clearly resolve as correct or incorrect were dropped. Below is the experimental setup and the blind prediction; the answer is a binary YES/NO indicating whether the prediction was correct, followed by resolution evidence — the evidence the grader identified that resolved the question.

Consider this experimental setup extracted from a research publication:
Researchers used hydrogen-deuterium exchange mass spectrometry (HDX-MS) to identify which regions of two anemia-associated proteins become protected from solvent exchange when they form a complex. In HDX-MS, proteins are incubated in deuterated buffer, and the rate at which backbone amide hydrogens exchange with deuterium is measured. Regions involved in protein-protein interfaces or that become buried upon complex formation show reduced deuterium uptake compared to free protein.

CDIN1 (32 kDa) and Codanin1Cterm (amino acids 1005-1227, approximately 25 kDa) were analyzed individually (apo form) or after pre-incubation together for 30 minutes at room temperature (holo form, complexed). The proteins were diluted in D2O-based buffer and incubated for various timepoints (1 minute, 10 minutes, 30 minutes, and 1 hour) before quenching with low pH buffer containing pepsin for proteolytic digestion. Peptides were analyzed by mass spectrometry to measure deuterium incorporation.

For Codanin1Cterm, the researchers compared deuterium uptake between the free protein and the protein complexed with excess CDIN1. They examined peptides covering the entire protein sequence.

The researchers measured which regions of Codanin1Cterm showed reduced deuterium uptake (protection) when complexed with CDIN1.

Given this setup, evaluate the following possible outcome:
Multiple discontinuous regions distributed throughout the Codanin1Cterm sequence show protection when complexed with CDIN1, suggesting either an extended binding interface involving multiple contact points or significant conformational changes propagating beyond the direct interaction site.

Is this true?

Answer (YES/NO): YES